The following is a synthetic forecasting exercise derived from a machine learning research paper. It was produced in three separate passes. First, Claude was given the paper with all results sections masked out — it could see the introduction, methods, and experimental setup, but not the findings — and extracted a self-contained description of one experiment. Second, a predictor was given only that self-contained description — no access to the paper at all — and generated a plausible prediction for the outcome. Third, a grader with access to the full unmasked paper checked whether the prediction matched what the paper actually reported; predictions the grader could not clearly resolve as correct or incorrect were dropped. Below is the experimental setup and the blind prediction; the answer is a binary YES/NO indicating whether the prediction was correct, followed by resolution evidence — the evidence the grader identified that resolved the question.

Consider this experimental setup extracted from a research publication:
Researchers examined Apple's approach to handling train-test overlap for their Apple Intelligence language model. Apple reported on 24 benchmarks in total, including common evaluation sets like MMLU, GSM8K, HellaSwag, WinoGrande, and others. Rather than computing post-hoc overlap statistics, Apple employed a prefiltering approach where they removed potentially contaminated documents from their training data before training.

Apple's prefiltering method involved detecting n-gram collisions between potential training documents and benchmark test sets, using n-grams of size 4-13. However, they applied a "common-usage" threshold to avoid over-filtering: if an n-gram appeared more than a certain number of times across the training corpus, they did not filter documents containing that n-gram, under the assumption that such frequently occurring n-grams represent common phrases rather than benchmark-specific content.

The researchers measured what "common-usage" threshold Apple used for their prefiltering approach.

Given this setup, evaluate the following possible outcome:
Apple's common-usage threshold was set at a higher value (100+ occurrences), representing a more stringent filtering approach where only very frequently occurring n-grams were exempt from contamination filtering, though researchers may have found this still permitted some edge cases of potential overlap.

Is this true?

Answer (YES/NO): NO